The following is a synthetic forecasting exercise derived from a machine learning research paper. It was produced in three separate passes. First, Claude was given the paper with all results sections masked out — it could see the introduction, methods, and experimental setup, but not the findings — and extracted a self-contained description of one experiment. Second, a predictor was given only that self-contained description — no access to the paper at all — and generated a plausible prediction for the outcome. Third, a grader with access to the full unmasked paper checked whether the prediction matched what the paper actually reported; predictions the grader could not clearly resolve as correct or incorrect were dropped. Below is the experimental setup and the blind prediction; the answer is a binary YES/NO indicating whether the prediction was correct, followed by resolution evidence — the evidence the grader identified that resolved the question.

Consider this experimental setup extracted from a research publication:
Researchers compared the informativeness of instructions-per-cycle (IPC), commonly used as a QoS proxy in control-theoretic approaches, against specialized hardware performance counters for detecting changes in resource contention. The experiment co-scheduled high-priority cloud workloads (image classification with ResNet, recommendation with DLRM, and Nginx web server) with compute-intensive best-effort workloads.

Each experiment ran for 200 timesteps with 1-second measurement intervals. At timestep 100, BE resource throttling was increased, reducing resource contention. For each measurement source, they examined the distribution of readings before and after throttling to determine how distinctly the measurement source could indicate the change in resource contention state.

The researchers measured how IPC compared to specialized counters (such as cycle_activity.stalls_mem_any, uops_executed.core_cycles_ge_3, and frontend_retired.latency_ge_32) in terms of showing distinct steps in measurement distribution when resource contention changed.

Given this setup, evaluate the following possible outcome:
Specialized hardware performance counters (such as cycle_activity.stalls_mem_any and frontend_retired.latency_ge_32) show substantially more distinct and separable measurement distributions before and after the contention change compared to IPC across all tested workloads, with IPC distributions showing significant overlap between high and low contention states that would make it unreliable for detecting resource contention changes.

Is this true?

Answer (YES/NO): NO